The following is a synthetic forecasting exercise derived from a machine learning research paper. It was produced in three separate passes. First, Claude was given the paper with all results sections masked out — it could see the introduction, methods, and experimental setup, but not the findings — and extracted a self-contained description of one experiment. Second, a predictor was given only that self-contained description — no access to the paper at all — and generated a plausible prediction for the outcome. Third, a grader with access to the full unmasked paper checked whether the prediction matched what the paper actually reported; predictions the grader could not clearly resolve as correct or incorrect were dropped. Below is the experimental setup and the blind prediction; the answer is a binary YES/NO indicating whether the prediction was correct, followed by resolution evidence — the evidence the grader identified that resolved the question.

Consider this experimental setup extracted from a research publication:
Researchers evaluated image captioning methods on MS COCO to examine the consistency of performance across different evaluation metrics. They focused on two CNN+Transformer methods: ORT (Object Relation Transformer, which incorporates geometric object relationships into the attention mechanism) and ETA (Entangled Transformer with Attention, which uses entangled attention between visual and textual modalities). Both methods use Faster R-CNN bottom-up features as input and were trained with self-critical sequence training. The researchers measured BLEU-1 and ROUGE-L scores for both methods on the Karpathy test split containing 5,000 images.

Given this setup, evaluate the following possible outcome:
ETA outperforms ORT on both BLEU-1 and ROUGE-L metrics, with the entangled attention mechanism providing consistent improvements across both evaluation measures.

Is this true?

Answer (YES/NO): YES